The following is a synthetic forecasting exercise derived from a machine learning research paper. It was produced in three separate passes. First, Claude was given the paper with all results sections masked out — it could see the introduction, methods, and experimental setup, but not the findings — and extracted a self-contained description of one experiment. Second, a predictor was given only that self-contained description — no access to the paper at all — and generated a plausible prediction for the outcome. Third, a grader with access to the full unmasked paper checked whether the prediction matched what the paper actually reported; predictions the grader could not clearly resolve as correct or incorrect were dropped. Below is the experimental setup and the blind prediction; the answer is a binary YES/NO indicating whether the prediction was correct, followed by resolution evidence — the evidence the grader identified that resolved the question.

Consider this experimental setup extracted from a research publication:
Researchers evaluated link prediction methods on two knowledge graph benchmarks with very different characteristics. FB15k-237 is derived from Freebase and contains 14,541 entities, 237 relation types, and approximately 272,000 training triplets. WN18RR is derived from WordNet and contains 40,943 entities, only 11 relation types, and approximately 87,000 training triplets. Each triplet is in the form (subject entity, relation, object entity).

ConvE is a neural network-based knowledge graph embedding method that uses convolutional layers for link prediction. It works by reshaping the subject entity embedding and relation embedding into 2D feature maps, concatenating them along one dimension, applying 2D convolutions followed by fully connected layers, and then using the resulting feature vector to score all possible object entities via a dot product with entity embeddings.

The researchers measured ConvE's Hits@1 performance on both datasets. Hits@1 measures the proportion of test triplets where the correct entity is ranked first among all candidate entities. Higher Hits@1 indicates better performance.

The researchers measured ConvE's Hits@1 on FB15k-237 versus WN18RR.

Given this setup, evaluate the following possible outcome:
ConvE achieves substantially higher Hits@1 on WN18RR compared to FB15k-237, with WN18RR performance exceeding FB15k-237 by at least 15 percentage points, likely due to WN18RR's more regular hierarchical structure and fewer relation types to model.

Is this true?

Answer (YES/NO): YES